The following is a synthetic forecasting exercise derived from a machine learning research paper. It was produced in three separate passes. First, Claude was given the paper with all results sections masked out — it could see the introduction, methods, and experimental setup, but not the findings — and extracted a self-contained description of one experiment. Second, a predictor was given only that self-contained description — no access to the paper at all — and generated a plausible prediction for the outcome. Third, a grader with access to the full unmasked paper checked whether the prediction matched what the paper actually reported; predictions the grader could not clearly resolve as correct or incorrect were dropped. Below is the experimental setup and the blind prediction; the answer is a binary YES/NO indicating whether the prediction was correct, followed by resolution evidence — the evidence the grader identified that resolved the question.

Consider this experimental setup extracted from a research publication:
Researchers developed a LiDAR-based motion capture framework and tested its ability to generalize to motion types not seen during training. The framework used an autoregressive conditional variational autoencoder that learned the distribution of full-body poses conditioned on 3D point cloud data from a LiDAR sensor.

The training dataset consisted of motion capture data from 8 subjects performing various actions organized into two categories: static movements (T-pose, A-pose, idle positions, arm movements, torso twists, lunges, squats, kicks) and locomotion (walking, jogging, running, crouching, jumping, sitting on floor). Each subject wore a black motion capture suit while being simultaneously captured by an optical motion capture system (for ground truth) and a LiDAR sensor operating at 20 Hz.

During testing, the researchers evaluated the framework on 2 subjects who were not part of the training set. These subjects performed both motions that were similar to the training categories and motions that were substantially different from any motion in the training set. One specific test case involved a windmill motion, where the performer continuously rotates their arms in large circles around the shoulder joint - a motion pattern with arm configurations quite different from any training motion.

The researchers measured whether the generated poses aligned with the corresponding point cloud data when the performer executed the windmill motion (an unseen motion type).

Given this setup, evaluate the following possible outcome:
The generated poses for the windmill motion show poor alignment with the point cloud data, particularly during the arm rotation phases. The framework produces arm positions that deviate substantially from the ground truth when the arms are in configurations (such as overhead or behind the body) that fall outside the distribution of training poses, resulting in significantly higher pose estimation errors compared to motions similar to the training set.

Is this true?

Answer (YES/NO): YES